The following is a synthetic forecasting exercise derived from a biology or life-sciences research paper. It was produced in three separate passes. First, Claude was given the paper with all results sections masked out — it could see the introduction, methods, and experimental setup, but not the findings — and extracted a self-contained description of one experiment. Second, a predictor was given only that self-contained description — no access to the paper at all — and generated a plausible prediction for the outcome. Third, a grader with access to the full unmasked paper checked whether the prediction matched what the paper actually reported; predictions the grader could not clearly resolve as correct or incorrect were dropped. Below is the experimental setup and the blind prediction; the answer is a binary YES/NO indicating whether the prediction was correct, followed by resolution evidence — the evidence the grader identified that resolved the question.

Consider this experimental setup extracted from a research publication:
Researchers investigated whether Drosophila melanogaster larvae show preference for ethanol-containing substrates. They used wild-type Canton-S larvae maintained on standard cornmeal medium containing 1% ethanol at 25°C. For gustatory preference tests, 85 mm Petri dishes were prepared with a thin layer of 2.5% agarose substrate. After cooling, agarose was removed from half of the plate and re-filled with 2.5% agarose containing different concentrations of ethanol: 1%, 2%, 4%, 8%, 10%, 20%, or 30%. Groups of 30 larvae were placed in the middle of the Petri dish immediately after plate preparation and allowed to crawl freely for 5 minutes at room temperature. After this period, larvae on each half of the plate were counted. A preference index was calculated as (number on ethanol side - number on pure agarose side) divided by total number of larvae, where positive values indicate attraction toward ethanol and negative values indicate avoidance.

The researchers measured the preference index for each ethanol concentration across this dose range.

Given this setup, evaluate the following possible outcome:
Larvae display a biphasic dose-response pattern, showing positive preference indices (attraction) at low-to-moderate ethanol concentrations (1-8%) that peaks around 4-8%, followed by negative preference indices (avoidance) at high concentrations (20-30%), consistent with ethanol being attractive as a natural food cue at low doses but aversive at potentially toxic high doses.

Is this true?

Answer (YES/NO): NO